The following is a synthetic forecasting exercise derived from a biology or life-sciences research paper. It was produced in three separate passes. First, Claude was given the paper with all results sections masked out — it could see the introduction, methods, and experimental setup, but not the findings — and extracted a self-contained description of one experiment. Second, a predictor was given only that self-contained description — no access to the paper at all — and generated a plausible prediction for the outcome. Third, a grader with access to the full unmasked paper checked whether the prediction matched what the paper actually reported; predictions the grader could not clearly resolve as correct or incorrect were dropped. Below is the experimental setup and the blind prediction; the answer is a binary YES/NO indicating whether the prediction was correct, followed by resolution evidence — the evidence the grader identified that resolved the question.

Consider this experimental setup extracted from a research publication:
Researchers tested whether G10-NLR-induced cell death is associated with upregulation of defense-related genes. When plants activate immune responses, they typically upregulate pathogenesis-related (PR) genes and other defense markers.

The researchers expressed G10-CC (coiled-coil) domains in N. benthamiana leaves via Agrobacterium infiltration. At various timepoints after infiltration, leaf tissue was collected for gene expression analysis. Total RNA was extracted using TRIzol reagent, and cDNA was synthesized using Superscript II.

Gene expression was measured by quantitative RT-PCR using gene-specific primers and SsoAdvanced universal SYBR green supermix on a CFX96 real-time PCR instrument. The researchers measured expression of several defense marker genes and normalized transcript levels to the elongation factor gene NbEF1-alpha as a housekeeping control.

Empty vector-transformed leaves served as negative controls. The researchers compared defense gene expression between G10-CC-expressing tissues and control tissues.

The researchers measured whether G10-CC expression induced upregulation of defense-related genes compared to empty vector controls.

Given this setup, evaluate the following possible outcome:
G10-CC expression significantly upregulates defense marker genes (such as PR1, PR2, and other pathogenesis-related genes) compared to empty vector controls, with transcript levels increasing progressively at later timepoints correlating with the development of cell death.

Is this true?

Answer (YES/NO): YES